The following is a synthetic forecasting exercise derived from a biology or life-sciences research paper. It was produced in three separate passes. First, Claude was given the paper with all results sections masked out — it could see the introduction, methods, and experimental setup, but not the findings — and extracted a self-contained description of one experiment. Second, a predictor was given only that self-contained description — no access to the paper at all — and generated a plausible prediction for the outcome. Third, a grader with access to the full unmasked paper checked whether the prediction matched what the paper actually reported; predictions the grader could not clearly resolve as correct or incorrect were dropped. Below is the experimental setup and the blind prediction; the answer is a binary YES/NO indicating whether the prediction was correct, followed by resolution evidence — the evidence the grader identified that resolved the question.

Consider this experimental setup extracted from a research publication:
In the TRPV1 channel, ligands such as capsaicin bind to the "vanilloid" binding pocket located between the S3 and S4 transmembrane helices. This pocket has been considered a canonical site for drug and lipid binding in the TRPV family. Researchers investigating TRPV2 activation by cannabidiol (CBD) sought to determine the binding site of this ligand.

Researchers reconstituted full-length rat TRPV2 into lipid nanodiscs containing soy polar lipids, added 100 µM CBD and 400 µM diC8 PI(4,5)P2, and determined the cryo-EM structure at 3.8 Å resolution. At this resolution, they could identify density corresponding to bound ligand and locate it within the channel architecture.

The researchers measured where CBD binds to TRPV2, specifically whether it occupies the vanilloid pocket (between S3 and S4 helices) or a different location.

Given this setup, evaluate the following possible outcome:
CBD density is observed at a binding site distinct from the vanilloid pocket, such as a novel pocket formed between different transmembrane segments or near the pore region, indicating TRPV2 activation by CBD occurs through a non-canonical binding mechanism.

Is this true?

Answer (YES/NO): YES